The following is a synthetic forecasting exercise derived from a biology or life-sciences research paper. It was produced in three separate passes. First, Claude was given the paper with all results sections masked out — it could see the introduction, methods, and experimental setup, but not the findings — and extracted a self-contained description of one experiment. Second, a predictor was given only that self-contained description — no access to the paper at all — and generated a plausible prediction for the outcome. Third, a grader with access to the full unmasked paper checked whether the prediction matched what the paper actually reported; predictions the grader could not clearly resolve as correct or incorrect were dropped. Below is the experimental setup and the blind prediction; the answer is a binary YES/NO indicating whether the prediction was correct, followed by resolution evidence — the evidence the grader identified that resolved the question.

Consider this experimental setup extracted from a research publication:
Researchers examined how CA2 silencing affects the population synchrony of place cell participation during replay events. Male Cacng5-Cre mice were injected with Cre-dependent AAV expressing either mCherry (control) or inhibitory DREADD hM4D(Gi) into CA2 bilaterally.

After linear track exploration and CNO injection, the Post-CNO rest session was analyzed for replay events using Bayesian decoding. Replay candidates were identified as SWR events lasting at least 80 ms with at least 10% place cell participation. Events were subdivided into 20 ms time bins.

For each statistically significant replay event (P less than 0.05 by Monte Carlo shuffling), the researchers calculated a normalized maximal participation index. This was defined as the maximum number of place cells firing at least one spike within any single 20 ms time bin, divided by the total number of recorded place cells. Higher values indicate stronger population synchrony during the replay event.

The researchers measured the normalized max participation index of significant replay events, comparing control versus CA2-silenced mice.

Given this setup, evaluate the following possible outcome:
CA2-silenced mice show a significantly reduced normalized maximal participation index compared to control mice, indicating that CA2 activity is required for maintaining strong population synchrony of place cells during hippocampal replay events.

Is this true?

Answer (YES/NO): NO